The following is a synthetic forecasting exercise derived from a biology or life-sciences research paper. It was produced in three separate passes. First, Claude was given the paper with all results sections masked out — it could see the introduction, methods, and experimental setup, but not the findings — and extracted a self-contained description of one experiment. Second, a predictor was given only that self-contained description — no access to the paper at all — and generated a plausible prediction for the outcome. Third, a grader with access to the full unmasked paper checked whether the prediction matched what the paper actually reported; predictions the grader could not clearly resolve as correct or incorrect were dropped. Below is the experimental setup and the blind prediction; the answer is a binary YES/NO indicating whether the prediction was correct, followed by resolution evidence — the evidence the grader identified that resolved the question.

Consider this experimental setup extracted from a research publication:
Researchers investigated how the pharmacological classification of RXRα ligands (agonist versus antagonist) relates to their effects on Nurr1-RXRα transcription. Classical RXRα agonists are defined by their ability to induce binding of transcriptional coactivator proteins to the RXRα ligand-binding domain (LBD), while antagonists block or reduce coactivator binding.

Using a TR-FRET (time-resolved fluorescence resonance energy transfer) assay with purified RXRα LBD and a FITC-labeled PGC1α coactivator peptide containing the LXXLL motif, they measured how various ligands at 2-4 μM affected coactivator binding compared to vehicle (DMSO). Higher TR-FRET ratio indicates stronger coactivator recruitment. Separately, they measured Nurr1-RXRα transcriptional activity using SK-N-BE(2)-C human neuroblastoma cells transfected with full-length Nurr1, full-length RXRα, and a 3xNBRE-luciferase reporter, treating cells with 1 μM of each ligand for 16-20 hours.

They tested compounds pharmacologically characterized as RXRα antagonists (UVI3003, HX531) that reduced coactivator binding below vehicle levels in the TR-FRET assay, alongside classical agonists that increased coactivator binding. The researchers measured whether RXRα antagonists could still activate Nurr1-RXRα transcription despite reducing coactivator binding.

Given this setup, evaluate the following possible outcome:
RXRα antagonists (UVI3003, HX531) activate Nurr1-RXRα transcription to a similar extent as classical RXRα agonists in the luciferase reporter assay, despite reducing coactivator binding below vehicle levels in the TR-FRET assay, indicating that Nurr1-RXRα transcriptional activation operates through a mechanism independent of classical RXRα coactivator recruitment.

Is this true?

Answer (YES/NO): NO